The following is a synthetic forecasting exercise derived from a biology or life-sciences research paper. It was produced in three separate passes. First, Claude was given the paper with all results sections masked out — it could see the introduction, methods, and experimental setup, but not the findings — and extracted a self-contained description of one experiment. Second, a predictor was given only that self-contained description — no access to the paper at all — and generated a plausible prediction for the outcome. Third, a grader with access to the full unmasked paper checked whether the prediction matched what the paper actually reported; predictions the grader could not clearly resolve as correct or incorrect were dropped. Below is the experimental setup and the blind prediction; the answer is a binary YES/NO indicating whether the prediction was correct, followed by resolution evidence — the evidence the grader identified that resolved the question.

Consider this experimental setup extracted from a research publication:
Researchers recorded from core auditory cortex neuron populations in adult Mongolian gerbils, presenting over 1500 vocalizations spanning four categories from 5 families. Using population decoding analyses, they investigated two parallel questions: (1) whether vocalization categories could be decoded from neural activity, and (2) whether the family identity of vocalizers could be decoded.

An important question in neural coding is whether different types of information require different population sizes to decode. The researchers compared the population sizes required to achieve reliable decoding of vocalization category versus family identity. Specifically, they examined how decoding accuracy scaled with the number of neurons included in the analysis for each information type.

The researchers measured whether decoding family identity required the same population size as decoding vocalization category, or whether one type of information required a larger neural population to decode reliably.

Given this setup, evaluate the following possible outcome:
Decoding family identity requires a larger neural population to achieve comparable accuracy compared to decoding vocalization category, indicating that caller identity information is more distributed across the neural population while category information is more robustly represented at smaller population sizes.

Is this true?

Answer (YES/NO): YES